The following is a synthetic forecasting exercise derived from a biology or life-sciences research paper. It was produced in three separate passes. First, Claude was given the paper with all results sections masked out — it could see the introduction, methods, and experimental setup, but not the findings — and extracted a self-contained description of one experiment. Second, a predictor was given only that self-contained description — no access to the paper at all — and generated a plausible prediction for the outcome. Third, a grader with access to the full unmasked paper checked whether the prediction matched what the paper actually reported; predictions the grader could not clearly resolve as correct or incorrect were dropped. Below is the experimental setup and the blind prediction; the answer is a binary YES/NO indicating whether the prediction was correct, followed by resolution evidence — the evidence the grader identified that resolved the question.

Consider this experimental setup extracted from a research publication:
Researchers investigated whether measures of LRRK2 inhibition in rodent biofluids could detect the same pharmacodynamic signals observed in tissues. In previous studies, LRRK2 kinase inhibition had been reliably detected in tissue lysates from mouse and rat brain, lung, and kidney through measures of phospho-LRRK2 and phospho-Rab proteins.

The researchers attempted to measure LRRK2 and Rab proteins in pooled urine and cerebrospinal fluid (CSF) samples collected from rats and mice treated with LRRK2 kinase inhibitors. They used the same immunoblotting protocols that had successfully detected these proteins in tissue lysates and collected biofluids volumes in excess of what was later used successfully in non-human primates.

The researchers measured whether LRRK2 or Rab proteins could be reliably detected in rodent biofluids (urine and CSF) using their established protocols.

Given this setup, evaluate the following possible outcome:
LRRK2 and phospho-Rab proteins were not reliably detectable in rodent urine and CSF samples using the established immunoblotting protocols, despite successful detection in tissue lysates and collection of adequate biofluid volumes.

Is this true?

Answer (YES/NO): YES